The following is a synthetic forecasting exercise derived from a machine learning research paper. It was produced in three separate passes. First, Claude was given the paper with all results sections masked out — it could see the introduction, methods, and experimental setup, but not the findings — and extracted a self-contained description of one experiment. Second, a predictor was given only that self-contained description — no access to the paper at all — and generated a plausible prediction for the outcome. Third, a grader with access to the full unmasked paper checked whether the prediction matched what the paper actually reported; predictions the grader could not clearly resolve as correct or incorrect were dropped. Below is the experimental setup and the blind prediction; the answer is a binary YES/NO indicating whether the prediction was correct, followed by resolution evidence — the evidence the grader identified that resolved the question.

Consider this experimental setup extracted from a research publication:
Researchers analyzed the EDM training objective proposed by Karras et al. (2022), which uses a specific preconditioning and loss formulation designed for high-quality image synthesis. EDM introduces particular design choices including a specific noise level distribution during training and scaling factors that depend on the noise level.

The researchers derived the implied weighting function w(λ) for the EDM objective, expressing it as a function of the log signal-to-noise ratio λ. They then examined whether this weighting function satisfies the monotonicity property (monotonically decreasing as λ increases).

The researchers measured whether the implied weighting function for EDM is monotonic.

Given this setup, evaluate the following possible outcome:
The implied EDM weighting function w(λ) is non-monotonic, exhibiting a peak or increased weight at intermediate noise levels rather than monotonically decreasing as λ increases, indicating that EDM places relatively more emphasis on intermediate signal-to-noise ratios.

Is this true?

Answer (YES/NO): YES